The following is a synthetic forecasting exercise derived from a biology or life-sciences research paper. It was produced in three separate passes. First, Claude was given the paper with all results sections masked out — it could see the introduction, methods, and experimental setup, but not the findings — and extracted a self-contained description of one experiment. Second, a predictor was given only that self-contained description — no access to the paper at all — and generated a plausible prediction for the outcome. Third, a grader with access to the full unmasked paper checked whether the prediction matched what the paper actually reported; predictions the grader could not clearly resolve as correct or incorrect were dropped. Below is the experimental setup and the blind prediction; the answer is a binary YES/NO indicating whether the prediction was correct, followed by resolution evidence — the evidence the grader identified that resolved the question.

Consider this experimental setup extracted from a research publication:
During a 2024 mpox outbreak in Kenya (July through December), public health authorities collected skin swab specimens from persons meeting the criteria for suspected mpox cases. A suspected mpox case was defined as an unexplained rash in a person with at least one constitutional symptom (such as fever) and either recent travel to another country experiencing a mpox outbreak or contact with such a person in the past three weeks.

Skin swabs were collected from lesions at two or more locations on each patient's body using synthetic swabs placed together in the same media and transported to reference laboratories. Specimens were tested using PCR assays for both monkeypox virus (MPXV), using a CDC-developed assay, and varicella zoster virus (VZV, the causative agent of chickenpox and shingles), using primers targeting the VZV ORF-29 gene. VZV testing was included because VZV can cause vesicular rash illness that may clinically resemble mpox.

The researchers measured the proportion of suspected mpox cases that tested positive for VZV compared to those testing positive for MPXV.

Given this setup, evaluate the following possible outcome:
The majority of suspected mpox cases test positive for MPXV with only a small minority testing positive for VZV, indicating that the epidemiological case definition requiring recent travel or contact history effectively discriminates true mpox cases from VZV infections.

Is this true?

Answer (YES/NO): NO